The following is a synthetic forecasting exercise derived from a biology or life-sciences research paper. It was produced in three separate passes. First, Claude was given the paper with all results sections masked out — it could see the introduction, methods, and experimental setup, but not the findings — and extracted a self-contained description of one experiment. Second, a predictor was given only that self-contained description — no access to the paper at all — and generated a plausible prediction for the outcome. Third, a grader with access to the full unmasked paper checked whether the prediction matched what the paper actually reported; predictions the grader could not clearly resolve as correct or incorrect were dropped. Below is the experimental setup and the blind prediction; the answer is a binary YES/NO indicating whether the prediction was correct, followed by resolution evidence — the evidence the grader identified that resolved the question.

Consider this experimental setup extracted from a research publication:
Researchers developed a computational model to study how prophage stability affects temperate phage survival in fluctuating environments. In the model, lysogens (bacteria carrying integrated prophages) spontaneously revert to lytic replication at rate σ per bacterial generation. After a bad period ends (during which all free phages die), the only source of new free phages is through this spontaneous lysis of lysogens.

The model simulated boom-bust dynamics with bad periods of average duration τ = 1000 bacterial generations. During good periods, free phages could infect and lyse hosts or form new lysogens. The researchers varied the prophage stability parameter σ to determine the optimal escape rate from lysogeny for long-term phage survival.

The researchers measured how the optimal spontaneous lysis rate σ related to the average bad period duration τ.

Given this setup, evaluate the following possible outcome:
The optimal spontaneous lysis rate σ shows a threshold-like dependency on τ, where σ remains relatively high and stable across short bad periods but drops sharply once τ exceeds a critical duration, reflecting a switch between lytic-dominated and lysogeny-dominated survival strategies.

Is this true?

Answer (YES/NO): NO